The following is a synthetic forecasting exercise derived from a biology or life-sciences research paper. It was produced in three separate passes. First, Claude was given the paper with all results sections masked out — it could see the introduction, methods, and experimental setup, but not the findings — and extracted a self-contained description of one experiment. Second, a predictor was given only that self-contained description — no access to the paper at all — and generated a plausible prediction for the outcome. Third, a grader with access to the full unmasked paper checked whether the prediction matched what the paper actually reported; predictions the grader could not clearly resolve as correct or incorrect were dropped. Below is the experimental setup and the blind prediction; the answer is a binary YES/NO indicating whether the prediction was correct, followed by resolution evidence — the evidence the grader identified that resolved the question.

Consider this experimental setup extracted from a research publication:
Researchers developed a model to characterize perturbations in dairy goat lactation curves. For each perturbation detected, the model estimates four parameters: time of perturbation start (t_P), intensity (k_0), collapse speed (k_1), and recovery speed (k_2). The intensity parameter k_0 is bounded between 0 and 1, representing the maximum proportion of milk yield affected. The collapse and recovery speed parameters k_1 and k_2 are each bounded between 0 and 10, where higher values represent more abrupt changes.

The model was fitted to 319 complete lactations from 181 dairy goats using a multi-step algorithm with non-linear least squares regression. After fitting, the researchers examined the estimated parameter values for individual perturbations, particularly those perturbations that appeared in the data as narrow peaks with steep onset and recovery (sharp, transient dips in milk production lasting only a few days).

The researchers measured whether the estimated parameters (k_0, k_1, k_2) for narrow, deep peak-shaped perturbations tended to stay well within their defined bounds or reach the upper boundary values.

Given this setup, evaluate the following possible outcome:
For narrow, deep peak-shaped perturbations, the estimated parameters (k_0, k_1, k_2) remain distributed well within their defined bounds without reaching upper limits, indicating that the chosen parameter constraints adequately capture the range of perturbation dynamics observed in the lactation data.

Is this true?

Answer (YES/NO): NO